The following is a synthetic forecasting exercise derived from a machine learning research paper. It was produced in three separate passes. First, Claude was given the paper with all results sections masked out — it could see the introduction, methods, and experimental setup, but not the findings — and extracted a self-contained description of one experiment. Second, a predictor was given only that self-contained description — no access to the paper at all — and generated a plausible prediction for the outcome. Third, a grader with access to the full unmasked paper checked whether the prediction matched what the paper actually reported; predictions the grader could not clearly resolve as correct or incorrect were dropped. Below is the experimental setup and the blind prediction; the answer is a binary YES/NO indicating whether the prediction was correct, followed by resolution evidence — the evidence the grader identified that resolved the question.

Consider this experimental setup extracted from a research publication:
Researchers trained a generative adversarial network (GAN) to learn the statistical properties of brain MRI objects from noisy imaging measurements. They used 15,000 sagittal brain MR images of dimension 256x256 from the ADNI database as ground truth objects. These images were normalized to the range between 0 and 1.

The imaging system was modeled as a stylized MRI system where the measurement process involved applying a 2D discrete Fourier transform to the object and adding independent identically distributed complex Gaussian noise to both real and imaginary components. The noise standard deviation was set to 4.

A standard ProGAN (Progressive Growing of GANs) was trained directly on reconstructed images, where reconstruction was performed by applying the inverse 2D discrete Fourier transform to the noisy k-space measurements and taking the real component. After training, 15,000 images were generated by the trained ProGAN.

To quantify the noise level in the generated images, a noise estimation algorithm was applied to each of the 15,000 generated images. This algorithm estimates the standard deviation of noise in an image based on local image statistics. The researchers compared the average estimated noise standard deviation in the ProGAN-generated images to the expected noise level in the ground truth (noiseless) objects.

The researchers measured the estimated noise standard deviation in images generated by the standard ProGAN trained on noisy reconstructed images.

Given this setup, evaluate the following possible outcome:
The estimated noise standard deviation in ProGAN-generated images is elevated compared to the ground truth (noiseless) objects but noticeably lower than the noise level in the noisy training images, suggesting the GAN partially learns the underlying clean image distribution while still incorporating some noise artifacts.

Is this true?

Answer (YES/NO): NO